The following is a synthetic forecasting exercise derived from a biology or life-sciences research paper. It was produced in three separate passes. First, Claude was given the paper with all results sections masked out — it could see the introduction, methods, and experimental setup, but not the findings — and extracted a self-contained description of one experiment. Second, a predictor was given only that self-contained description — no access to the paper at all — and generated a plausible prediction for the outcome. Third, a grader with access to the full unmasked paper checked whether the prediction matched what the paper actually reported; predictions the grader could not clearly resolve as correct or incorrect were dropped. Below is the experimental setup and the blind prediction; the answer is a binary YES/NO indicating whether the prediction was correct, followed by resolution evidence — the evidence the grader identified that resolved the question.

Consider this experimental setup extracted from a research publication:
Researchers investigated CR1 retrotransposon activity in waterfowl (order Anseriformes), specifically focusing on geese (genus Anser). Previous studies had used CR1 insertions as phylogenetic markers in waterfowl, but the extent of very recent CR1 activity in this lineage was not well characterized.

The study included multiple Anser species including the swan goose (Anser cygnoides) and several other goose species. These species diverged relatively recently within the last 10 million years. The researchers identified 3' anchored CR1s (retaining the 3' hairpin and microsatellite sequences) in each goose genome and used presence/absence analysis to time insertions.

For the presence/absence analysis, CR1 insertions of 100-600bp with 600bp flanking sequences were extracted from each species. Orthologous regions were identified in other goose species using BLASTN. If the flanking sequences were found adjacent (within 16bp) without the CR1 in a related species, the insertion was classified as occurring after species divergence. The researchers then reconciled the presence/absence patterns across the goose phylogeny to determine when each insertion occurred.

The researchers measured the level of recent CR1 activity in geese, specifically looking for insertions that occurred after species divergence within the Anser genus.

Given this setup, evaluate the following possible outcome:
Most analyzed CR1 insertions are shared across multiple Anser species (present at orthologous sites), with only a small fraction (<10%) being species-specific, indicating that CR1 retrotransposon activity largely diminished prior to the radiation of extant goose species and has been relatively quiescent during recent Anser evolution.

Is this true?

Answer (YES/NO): NO